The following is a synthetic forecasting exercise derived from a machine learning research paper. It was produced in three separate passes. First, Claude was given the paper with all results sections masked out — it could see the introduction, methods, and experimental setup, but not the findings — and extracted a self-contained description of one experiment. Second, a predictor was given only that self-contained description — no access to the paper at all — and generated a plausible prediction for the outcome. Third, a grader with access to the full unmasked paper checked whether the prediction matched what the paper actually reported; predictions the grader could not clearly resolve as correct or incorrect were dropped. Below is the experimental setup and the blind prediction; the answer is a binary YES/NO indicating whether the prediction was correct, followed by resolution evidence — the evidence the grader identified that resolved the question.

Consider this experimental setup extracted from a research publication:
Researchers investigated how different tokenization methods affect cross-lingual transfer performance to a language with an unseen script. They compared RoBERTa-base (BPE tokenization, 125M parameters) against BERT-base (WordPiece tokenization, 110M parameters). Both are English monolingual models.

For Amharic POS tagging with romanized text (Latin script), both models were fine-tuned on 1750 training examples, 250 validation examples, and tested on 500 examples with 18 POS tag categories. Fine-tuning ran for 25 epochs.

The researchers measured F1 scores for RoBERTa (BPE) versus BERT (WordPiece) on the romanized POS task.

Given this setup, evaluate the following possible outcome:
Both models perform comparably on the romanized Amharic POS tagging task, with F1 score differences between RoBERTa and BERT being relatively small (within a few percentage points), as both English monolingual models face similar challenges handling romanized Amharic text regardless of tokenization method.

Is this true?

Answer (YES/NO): NO